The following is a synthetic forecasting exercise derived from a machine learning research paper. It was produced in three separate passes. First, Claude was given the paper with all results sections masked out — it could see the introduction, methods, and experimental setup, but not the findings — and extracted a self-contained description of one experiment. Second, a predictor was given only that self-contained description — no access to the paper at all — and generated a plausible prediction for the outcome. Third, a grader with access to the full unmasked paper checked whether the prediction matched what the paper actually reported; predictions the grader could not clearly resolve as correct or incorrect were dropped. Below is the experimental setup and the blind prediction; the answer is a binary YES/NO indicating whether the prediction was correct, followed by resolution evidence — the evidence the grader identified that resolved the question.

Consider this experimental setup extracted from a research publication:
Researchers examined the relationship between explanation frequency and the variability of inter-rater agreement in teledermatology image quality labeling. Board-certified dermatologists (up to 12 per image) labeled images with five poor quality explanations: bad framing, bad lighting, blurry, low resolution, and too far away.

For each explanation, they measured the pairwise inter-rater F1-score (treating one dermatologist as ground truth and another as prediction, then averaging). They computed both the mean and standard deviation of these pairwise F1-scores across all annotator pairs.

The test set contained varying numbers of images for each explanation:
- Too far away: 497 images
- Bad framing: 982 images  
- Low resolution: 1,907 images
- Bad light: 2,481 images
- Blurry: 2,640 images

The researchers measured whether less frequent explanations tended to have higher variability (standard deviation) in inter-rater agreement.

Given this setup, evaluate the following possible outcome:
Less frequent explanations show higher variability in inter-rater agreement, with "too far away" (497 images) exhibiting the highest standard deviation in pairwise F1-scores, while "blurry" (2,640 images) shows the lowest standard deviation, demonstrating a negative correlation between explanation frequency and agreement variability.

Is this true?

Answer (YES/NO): YES